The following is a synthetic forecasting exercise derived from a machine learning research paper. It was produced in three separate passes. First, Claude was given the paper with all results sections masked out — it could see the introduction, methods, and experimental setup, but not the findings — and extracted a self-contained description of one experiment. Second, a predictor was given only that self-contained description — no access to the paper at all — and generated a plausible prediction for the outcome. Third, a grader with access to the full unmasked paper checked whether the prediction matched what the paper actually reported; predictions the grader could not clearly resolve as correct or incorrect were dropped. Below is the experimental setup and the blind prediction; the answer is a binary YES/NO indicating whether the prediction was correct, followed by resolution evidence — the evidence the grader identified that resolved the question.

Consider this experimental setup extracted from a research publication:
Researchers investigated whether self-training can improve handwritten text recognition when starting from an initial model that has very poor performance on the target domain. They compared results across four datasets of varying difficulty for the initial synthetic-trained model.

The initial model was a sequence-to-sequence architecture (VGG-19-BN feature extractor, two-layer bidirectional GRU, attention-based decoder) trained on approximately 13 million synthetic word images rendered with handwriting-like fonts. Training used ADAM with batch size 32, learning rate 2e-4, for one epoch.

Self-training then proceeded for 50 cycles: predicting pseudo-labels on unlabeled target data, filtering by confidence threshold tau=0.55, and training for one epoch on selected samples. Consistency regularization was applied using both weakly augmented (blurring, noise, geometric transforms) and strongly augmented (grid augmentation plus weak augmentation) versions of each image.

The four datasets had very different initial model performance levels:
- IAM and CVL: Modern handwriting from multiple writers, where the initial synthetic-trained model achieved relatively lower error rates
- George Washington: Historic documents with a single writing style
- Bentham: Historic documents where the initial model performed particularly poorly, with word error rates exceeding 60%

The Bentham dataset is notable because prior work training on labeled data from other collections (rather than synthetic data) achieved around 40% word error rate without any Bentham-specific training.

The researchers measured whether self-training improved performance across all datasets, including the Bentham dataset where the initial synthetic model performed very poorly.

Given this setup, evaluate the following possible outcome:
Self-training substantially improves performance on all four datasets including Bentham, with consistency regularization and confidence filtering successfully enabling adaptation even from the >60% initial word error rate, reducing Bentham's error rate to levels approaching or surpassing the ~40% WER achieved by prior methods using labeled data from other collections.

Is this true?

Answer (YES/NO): YES